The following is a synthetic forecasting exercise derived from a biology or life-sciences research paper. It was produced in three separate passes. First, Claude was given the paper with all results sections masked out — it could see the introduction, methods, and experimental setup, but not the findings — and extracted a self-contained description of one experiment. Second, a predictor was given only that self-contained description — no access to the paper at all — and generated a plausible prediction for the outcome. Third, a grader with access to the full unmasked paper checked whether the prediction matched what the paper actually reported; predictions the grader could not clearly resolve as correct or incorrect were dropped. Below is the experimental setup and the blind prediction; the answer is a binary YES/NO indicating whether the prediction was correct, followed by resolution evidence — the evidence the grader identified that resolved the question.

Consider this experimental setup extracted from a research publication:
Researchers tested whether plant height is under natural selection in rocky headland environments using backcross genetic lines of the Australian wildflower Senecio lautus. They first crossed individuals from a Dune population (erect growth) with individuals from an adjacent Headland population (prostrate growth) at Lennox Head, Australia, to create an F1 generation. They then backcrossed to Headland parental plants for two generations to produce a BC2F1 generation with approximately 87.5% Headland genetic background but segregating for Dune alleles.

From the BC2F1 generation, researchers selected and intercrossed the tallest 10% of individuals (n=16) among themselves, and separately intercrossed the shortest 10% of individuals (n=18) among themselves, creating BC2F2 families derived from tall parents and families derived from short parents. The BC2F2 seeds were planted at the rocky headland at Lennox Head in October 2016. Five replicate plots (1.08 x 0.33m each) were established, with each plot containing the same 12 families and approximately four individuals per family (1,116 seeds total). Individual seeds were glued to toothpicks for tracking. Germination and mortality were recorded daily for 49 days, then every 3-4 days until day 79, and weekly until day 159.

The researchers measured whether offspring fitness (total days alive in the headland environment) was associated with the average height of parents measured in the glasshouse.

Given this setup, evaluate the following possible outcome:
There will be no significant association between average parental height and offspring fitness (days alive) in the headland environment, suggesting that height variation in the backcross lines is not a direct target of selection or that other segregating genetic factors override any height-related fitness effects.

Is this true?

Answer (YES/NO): NO